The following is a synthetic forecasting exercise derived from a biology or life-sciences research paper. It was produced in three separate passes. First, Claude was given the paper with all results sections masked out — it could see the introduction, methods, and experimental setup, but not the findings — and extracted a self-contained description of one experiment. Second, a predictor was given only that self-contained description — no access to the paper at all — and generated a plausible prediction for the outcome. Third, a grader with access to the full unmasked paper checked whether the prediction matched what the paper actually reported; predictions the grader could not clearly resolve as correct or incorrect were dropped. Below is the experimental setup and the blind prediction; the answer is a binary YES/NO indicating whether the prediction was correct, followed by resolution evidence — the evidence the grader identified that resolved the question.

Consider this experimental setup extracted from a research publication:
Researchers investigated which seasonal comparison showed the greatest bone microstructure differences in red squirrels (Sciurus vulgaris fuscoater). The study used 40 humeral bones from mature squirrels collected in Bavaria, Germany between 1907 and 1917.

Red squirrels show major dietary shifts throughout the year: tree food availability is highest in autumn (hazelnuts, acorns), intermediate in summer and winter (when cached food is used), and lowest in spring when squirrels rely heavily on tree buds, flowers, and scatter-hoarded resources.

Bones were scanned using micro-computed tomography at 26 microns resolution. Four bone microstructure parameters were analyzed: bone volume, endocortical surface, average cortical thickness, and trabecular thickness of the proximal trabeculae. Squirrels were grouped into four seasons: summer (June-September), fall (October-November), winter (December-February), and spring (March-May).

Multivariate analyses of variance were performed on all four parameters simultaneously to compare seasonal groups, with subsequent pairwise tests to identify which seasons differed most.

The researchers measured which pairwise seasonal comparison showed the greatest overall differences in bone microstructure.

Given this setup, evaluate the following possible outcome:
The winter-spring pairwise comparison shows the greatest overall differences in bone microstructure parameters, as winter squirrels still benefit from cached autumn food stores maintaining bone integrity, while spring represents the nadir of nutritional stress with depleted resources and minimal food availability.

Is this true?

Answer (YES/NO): NO